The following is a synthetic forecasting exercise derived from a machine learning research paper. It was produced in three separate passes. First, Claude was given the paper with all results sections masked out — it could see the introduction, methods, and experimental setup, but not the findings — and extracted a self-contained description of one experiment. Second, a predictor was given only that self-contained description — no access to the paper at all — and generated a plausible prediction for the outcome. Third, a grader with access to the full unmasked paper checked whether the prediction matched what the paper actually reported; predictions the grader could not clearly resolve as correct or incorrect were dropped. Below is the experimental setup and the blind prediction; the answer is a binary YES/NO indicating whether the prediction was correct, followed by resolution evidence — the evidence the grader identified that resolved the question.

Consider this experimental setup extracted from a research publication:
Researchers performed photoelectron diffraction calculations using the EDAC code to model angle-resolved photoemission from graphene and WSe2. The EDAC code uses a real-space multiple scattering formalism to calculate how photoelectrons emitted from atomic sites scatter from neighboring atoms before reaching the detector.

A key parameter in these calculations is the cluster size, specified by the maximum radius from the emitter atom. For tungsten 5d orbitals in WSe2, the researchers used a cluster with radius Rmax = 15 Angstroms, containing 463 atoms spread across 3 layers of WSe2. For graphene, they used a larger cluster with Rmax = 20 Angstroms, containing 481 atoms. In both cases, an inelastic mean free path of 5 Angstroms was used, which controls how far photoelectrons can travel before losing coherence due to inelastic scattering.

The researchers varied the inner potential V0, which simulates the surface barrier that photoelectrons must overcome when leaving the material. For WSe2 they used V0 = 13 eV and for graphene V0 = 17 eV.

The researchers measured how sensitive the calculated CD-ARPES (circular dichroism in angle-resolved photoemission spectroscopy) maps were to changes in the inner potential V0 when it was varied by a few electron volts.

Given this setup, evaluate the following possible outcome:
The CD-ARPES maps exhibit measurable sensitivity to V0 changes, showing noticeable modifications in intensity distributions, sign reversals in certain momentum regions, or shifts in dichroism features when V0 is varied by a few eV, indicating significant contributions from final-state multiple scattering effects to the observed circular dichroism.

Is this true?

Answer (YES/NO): NO